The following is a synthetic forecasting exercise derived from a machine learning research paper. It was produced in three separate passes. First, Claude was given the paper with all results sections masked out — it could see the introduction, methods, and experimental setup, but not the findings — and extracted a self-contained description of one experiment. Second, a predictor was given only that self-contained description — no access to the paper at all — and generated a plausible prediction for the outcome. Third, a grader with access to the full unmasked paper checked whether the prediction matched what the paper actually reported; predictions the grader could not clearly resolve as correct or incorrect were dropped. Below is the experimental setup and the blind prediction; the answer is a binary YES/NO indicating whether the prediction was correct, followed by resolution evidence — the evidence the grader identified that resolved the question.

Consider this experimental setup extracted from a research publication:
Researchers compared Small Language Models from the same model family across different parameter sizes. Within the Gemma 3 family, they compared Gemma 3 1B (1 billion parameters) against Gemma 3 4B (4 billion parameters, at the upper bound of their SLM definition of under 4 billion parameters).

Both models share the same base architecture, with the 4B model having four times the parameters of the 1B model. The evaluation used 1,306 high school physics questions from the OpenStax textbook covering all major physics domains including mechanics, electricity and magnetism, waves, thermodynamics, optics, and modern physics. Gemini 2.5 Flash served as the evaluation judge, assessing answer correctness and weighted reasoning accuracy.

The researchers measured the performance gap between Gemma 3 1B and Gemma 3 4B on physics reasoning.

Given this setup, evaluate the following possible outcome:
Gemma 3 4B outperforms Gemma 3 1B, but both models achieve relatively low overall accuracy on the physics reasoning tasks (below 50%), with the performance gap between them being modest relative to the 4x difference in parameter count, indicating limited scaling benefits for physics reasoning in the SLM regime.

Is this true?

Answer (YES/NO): NO